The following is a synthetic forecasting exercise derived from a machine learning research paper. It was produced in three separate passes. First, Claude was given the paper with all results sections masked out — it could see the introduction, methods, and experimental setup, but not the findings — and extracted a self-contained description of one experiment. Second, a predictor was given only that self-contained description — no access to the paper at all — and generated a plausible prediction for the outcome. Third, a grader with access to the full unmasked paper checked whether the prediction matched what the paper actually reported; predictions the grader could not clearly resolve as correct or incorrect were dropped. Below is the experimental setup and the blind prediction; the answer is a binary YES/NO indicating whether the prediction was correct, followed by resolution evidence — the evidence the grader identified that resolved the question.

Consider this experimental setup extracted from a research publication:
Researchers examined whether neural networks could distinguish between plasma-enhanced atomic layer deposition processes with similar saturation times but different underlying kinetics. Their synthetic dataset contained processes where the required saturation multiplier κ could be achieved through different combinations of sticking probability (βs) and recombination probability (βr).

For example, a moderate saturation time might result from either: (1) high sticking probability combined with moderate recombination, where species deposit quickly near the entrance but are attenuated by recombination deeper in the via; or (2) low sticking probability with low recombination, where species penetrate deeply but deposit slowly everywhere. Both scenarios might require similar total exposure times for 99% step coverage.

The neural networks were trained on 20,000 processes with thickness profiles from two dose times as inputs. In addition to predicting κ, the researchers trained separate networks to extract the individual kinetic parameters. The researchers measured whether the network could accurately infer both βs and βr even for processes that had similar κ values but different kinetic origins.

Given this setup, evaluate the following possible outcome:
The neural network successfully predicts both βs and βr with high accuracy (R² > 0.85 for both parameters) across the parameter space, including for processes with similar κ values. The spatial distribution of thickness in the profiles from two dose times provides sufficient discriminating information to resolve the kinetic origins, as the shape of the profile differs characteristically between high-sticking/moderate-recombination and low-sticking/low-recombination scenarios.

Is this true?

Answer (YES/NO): NO